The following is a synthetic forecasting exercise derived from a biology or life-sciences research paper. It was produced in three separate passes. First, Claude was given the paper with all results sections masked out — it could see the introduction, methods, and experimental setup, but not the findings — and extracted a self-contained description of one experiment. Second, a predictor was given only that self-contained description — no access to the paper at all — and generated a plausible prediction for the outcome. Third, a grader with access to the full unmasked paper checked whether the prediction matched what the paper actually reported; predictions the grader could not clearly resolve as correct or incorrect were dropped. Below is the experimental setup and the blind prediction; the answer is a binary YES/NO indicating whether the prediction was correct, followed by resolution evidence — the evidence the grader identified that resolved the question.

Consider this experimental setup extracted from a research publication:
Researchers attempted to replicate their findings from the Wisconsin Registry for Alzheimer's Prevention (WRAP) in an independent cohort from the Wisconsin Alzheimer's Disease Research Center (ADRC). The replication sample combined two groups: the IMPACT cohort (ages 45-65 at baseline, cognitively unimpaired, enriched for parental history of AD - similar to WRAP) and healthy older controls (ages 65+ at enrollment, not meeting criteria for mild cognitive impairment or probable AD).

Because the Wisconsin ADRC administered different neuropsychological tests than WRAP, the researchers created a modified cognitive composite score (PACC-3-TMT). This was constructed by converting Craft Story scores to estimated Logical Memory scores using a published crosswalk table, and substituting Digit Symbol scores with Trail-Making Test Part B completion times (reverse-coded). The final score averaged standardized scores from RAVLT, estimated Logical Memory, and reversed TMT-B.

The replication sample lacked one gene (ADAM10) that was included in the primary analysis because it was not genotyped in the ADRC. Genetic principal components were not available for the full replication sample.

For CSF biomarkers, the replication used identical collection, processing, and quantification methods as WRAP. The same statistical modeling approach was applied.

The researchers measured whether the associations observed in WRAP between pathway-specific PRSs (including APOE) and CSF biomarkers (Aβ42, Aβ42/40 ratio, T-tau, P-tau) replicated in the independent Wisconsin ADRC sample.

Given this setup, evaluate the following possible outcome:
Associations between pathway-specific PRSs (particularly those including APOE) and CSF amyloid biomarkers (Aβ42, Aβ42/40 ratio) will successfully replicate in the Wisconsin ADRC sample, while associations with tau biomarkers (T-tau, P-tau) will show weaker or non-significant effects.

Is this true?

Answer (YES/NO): NO